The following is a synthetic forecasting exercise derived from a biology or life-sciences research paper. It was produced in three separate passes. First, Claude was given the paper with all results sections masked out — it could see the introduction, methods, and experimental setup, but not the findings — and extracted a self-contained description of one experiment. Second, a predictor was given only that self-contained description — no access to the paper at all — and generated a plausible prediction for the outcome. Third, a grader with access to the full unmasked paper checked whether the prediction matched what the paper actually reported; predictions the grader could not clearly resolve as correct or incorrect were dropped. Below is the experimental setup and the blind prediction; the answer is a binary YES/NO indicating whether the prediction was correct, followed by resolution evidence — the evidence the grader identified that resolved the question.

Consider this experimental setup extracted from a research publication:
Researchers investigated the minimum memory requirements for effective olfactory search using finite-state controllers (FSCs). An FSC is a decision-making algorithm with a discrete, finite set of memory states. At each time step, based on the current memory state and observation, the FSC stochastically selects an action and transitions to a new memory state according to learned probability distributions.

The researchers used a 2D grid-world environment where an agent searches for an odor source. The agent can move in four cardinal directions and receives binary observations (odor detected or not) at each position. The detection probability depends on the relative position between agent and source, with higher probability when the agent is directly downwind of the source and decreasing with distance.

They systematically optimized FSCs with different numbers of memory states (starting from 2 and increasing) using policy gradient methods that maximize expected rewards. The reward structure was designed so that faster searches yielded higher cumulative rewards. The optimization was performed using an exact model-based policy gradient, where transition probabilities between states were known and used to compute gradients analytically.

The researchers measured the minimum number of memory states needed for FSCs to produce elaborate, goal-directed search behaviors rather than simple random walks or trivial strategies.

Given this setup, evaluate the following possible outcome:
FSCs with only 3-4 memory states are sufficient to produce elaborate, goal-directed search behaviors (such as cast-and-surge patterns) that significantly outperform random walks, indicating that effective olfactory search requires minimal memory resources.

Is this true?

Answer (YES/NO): YES